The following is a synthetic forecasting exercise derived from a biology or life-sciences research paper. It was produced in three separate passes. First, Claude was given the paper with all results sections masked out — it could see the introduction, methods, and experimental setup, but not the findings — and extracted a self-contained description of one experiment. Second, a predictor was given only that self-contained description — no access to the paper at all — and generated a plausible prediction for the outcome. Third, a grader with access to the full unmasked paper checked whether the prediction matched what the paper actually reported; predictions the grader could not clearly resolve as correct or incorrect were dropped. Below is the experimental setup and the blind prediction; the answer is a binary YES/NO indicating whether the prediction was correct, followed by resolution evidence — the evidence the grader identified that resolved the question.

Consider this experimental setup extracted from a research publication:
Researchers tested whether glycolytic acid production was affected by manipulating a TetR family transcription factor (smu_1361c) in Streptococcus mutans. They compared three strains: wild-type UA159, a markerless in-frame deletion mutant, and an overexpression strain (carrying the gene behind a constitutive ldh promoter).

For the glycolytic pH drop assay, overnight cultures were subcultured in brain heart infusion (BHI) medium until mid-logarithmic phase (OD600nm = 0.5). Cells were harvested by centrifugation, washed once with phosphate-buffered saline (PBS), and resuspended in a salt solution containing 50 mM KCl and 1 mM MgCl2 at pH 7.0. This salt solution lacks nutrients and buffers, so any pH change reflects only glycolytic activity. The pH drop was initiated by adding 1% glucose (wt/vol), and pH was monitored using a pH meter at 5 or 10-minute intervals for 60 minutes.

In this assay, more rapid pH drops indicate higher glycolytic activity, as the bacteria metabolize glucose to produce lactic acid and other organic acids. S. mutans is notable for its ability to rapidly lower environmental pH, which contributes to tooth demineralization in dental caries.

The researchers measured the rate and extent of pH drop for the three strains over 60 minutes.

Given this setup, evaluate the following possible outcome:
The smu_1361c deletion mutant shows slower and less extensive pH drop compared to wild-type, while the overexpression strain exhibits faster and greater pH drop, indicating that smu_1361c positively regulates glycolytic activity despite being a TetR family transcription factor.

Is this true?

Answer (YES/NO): NO